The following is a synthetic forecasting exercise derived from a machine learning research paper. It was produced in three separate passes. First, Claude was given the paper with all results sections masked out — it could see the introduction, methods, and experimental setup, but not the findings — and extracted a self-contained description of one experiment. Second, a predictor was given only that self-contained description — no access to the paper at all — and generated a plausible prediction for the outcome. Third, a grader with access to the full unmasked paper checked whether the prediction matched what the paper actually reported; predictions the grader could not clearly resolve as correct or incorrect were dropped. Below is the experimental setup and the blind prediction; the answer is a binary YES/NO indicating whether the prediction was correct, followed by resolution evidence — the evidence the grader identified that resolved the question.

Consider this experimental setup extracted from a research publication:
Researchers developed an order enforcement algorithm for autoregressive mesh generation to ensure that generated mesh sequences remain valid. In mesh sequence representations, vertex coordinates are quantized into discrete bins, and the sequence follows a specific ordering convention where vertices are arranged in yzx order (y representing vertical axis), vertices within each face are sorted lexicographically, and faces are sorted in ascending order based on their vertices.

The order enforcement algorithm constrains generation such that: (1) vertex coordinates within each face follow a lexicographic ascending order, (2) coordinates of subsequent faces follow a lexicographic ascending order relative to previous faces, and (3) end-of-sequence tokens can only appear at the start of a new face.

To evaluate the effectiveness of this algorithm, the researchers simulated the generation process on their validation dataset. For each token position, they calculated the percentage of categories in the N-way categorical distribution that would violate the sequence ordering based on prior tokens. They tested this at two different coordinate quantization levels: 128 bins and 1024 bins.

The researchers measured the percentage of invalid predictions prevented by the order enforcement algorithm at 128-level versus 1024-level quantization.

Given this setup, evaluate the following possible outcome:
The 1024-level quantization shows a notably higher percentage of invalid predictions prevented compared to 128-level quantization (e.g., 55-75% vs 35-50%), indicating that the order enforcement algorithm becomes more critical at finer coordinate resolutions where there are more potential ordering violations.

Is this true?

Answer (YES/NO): NO